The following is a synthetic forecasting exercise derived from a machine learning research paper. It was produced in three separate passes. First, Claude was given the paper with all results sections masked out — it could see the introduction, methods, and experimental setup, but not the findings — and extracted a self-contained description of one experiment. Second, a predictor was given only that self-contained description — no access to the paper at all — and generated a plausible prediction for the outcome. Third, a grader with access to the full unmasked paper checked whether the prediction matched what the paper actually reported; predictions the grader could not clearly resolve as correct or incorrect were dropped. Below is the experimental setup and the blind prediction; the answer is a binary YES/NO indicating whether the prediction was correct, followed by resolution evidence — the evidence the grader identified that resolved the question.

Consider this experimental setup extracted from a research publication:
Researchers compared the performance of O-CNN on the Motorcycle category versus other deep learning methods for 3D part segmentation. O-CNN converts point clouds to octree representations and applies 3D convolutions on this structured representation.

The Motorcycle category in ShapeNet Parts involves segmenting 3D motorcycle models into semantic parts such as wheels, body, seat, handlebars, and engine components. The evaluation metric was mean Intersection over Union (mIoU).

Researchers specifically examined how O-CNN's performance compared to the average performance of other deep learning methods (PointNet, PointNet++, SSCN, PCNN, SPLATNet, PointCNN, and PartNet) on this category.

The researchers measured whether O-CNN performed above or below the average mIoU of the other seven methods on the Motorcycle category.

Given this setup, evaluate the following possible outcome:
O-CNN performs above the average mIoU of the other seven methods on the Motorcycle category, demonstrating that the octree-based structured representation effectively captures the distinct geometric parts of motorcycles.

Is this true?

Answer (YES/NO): NO